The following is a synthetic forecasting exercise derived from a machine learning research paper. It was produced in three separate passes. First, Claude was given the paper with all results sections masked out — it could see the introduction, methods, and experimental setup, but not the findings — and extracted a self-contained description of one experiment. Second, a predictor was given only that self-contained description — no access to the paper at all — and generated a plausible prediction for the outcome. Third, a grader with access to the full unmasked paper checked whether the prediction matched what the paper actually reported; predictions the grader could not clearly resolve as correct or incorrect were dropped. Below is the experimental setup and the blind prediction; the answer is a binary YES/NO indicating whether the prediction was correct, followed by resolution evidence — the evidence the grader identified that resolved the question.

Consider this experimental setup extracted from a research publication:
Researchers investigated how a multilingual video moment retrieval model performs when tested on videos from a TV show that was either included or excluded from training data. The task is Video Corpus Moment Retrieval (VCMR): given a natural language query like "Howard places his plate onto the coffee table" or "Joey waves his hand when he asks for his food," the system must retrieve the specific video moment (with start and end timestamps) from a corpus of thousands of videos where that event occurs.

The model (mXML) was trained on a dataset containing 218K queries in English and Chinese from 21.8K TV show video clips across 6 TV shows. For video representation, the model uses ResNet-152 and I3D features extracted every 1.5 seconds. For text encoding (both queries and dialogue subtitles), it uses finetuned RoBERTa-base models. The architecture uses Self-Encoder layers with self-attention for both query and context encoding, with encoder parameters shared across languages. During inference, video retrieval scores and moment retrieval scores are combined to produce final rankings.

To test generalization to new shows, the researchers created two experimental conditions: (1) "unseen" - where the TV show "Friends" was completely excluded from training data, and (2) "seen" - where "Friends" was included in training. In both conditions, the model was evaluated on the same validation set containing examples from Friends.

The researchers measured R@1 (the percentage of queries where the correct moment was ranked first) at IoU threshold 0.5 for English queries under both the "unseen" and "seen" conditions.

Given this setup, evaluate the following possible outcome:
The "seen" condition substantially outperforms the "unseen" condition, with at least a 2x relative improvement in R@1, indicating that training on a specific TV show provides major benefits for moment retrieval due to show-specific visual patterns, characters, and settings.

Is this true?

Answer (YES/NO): YES